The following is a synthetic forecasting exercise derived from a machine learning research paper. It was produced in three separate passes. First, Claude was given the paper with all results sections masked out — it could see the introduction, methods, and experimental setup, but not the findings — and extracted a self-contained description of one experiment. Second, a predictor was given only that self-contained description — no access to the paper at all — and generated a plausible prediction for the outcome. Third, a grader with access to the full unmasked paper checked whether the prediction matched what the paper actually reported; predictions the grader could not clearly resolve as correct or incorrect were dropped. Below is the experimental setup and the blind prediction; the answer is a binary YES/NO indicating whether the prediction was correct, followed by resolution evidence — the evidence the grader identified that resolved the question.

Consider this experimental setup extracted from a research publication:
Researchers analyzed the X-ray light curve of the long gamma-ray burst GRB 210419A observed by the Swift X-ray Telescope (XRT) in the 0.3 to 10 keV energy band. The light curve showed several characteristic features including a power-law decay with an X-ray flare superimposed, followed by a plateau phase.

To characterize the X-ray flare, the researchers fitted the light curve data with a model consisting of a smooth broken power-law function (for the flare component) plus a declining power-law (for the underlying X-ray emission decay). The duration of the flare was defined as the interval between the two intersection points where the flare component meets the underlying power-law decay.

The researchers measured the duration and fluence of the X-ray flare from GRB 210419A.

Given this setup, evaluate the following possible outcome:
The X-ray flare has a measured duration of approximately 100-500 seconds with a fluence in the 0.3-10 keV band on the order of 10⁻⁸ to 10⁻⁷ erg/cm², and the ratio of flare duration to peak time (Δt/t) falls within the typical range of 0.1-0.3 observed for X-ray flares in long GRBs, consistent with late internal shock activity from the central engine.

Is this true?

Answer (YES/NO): NO